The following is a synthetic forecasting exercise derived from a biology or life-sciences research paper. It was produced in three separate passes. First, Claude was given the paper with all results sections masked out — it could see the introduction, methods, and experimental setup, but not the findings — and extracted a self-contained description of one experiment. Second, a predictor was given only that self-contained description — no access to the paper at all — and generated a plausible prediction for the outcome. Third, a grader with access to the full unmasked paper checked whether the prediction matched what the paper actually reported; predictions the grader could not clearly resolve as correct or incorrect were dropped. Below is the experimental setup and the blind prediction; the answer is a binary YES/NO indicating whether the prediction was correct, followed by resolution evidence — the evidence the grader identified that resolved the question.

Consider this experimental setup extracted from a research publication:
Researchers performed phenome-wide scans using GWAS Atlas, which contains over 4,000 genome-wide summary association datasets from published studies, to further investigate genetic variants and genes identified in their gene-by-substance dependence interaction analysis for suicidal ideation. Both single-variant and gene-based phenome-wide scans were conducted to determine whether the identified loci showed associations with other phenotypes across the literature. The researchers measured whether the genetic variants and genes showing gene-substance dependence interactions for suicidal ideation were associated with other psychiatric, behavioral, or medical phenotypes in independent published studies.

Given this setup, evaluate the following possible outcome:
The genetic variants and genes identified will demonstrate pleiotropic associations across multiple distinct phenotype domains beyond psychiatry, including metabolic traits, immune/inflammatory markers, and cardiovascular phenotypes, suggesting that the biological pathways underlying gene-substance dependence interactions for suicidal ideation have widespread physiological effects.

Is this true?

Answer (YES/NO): NO